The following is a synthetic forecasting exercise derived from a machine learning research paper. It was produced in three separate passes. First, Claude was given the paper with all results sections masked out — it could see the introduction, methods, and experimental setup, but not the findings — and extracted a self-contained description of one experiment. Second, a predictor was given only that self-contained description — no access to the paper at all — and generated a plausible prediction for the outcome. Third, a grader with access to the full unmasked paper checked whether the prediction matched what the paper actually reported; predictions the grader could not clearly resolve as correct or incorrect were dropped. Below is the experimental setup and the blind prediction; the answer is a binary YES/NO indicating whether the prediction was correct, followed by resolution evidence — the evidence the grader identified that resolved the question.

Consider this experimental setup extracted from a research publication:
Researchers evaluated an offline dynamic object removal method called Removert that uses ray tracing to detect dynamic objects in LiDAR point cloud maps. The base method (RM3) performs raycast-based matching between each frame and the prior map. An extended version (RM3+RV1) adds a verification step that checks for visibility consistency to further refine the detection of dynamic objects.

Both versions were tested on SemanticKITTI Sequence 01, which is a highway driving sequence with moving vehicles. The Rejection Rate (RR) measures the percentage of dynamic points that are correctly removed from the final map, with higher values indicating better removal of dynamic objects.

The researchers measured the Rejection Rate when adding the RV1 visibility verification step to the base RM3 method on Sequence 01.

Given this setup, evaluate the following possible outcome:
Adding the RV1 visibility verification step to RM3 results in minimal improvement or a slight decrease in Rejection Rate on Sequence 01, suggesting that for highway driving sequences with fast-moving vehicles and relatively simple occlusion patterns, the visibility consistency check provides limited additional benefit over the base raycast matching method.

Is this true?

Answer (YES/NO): NO